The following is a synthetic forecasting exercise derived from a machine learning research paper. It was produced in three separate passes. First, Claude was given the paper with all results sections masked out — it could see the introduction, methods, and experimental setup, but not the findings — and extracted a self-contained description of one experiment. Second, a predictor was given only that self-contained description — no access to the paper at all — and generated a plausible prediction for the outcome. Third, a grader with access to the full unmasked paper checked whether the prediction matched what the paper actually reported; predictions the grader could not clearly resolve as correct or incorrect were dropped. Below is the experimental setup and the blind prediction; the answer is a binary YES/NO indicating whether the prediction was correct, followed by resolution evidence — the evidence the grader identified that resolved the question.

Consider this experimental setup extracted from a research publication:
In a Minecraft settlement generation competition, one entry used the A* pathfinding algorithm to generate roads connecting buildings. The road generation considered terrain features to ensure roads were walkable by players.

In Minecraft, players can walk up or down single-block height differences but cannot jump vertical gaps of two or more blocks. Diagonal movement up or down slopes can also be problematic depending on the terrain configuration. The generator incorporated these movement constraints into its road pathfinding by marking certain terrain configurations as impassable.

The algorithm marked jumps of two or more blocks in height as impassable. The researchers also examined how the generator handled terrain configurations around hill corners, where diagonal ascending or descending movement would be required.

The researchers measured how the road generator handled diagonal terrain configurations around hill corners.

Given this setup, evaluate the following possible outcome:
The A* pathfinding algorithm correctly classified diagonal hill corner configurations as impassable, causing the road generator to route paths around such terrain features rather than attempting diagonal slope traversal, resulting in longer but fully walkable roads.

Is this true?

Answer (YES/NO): YES